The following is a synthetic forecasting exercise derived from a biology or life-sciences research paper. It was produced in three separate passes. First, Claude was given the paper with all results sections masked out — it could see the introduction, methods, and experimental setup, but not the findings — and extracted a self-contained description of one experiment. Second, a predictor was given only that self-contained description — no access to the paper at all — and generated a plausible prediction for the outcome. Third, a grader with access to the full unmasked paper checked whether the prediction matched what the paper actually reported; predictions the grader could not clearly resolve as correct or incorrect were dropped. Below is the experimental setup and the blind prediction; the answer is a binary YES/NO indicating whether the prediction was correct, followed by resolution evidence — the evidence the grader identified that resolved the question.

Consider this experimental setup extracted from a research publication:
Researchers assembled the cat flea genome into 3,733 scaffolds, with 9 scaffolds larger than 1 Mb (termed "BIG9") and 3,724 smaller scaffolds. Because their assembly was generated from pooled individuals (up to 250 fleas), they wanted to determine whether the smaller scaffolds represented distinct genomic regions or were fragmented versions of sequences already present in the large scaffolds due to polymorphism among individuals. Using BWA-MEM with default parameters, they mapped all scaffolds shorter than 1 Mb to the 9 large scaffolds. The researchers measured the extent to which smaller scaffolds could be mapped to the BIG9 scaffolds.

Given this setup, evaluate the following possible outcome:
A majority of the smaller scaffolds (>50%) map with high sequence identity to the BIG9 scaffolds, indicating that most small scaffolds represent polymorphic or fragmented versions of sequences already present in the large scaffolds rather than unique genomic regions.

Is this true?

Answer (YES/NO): YES